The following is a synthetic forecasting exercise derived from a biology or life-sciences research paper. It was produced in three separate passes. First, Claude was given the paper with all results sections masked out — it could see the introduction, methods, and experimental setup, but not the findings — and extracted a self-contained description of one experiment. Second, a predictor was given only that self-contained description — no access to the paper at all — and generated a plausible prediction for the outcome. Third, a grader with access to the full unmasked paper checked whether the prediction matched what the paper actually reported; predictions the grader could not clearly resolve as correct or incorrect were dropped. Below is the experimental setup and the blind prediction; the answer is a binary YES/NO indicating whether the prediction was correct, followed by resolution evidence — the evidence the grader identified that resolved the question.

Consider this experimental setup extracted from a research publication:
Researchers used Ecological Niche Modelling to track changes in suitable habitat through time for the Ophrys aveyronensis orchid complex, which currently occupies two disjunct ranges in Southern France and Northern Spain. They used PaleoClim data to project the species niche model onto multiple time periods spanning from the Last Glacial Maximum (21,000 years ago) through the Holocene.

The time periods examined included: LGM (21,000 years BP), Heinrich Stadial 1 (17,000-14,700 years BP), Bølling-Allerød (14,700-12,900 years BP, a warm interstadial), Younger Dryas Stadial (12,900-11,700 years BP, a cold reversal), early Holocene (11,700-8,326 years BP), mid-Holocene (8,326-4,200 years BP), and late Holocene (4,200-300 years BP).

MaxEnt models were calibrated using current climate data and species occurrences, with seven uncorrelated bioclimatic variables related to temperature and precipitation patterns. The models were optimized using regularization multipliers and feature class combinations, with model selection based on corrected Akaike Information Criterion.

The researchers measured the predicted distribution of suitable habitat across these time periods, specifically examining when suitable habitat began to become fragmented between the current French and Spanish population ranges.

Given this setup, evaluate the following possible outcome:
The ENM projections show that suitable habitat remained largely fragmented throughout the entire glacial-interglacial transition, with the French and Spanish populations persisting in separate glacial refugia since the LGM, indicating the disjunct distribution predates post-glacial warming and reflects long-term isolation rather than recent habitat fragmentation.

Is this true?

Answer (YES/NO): NO